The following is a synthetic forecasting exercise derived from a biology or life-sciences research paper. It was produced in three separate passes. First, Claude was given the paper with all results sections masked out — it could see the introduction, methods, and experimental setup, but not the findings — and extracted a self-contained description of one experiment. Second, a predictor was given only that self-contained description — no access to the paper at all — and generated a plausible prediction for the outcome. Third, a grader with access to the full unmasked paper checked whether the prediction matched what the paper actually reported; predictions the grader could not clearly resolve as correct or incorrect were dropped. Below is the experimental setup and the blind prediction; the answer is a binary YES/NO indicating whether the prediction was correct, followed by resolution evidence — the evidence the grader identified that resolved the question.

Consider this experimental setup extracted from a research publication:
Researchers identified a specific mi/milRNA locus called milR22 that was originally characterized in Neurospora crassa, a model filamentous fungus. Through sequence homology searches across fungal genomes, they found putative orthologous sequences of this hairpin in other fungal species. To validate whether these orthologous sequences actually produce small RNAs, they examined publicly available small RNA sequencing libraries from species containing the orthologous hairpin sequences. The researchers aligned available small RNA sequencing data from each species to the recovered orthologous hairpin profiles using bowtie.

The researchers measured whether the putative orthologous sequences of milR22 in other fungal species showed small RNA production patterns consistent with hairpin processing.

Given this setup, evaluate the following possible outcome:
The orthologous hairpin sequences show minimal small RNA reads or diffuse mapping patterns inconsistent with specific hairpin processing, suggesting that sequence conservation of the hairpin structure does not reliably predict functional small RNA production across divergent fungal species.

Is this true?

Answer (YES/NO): NO